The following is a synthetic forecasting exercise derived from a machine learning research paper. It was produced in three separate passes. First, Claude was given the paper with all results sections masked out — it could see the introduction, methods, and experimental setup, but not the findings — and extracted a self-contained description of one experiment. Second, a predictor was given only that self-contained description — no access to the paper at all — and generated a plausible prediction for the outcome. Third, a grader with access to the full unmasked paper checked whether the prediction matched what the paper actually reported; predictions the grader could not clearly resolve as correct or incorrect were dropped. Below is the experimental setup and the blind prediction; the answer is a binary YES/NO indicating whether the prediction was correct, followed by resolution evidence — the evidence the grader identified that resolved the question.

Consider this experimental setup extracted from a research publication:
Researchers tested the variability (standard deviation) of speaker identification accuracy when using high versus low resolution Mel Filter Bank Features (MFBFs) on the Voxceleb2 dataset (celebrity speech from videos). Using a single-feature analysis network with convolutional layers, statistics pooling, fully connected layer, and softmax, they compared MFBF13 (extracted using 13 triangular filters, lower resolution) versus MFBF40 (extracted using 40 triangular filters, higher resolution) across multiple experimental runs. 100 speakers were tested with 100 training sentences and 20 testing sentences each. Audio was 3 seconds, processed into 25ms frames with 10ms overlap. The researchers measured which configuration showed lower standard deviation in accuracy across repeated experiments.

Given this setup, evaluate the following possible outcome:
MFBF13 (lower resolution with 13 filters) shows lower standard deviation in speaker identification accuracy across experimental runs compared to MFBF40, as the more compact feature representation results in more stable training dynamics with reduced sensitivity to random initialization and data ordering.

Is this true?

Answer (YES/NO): NO